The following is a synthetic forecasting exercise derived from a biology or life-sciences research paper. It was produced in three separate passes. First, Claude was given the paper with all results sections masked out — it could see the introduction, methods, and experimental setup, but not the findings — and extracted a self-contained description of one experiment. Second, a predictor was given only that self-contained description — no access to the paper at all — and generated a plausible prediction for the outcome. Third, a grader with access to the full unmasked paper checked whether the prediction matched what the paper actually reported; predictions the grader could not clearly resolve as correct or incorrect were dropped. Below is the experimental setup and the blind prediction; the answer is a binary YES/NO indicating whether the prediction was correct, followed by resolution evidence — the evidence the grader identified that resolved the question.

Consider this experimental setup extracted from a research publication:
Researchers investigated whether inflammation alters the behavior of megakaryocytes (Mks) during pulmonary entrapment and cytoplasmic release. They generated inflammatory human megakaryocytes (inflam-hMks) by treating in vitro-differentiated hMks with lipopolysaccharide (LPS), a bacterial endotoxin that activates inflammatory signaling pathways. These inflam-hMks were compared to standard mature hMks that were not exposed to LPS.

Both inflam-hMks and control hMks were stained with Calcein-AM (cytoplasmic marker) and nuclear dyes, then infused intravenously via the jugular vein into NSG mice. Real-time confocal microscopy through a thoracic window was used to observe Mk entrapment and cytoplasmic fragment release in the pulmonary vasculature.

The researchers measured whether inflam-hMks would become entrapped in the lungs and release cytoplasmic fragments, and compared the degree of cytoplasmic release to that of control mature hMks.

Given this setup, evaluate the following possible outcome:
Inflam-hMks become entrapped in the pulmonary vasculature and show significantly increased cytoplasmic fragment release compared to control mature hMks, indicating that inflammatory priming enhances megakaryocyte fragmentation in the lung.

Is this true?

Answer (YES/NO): NO